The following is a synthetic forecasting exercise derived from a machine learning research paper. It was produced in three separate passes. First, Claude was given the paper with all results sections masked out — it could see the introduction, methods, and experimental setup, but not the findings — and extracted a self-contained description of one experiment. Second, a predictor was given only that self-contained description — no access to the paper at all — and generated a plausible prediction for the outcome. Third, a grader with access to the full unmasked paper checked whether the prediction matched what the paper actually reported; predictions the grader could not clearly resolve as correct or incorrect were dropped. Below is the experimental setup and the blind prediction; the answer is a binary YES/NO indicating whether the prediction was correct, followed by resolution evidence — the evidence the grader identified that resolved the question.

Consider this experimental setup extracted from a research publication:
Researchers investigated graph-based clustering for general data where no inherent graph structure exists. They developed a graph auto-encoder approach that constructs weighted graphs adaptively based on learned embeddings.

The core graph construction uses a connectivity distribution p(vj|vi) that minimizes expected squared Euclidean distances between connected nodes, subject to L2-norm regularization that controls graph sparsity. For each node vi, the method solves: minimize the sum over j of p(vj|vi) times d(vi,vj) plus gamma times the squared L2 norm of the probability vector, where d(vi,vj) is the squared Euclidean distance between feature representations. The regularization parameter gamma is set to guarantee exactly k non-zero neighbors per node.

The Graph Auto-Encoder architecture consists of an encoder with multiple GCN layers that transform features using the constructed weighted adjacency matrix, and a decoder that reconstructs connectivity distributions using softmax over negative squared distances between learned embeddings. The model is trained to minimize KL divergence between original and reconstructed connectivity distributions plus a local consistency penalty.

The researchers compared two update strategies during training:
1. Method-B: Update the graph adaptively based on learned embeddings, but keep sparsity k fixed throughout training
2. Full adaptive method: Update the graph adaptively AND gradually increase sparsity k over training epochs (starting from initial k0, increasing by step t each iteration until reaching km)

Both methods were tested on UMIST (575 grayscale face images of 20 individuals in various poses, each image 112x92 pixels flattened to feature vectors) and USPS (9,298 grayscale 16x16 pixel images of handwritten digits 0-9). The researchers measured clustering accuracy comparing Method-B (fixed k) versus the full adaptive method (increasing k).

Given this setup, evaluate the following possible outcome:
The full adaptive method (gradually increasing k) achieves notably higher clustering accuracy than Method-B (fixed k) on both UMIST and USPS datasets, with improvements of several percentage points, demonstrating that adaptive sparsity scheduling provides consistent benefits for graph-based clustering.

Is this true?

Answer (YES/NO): NO